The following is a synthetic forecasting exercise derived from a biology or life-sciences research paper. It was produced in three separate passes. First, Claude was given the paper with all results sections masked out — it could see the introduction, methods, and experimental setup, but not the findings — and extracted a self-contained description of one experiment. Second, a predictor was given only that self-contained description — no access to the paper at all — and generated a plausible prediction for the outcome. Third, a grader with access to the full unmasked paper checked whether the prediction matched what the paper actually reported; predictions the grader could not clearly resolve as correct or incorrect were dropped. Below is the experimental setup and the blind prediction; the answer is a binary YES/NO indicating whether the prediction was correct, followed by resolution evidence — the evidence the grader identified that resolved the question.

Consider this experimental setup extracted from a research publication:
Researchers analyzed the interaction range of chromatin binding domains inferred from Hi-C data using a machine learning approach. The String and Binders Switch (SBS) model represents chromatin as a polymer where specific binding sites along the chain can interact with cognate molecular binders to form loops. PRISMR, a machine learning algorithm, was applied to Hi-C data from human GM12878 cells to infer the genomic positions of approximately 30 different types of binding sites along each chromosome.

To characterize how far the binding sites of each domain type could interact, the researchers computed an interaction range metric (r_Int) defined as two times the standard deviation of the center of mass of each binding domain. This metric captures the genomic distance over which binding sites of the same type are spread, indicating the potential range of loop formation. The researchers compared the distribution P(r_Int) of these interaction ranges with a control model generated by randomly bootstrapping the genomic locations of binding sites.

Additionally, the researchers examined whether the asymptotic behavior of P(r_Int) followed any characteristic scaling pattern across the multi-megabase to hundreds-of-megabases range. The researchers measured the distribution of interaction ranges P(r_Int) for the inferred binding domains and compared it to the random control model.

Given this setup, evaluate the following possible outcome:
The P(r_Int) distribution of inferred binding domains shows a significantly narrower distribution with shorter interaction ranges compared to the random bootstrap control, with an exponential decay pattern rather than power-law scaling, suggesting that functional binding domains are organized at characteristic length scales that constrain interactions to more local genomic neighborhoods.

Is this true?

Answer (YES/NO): NO